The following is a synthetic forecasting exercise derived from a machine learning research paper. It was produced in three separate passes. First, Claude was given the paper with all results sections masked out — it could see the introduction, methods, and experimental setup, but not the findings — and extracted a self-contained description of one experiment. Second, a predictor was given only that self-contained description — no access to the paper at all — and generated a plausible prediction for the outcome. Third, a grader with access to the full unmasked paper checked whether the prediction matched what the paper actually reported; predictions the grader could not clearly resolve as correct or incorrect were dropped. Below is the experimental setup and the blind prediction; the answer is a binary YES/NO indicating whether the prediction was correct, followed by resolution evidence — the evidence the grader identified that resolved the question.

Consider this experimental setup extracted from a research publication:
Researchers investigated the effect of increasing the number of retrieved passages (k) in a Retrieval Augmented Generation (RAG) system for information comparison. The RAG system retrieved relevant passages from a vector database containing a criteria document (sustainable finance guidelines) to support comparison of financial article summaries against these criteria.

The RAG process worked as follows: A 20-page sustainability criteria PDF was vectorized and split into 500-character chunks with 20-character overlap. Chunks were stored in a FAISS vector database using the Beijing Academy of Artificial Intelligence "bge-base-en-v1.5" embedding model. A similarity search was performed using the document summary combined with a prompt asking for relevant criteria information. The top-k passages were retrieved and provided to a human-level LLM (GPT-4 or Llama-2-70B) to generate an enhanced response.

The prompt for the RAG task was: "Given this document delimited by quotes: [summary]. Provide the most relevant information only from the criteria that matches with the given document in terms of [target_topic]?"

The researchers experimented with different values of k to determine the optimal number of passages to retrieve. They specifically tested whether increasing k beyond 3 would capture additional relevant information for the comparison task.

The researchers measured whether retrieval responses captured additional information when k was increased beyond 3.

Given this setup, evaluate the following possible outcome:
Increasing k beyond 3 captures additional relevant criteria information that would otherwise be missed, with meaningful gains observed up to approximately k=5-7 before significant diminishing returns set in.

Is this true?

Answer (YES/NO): NO